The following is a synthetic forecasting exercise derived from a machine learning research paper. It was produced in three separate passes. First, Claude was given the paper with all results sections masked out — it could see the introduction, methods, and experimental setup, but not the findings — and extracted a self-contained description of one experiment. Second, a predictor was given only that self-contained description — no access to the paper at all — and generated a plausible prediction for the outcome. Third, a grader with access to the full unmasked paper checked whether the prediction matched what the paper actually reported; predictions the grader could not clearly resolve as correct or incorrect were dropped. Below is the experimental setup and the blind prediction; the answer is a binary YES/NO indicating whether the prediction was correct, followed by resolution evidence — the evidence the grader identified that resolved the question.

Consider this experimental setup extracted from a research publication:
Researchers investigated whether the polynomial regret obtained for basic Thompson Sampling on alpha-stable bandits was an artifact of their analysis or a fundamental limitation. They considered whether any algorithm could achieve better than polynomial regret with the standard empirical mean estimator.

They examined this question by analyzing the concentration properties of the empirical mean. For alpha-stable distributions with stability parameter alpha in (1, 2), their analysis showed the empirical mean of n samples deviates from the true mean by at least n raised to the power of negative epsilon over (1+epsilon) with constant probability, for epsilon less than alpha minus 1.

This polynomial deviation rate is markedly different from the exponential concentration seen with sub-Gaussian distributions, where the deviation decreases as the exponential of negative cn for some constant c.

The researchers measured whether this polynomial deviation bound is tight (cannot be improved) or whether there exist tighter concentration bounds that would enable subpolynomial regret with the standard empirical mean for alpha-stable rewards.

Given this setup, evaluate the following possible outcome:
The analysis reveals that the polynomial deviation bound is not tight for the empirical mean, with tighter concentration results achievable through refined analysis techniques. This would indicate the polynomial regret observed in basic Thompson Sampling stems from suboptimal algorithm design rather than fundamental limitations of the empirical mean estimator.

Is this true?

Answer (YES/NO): NO